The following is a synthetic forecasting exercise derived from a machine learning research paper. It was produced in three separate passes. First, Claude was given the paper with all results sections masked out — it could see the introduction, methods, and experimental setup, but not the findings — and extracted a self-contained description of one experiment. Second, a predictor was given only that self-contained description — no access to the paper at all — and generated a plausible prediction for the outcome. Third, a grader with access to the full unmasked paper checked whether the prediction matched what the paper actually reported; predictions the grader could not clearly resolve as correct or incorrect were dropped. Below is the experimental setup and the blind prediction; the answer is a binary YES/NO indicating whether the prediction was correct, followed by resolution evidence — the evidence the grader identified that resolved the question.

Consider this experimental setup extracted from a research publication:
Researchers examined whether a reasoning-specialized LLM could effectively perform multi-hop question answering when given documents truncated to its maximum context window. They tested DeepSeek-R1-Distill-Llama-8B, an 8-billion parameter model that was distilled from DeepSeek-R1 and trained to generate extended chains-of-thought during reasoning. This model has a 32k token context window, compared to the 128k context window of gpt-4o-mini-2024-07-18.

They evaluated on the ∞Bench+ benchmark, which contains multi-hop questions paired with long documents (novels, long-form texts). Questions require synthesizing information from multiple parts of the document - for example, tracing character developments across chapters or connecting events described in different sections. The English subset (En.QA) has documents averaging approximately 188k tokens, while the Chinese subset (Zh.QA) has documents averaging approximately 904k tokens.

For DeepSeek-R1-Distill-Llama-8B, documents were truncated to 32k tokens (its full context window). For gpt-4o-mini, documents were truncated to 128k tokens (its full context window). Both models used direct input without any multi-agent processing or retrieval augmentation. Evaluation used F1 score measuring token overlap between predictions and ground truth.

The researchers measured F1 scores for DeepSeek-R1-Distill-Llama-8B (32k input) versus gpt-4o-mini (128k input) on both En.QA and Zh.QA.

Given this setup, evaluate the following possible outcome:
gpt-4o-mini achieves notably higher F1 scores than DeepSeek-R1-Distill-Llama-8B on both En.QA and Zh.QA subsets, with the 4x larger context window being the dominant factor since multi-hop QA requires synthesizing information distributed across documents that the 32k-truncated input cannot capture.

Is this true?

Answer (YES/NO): YES